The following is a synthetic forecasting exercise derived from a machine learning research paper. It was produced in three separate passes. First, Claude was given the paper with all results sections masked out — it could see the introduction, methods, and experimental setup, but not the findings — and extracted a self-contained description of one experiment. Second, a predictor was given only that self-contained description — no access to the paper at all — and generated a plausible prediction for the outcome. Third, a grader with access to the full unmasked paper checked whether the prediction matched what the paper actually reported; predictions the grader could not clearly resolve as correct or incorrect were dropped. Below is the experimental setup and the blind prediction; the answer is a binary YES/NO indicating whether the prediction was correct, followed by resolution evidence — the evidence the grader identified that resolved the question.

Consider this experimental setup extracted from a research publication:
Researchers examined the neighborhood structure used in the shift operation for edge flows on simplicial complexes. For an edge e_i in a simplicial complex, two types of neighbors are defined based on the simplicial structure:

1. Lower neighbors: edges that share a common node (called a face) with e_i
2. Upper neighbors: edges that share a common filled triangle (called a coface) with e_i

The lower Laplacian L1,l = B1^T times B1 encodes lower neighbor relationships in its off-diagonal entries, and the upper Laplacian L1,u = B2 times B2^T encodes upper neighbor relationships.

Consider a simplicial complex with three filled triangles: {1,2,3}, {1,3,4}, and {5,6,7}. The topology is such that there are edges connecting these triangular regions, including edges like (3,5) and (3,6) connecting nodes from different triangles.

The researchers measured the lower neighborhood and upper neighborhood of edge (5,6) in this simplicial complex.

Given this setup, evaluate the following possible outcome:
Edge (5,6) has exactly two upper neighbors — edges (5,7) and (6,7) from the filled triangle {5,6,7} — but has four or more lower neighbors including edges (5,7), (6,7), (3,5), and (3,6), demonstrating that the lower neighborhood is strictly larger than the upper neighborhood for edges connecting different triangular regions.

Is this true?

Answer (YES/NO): NO